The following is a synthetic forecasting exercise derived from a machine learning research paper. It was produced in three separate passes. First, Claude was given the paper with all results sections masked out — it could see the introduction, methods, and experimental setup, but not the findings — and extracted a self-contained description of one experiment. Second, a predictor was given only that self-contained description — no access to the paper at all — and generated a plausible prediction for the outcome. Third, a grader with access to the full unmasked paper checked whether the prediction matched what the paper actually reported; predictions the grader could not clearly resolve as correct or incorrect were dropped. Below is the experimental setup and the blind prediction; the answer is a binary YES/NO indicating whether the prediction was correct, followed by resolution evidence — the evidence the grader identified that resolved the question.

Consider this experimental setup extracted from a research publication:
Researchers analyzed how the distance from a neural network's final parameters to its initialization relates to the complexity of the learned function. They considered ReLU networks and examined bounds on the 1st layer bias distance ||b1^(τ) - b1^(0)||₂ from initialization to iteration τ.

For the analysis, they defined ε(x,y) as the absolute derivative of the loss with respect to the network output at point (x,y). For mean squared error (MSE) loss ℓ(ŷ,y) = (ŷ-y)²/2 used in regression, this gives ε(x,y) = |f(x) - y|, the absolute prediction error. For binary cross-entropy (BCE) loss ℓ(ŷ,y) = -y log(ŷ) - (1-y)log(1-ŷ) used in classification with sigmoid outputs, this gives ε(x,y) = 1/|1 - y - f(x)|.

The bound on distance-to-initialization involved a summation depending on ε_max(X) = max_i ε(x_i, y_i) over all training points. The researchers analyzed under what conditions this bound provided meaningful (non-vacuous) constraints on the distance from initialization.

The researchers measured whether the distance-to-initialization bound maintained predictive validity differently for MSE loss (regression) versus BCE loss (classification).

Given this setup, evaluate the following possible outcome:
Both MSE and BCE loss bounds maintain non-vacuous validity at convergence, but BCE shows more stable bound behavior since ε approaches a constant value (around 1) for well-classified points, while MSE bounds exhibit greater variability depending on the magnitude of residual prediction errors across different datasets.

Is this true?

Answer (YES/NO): NO